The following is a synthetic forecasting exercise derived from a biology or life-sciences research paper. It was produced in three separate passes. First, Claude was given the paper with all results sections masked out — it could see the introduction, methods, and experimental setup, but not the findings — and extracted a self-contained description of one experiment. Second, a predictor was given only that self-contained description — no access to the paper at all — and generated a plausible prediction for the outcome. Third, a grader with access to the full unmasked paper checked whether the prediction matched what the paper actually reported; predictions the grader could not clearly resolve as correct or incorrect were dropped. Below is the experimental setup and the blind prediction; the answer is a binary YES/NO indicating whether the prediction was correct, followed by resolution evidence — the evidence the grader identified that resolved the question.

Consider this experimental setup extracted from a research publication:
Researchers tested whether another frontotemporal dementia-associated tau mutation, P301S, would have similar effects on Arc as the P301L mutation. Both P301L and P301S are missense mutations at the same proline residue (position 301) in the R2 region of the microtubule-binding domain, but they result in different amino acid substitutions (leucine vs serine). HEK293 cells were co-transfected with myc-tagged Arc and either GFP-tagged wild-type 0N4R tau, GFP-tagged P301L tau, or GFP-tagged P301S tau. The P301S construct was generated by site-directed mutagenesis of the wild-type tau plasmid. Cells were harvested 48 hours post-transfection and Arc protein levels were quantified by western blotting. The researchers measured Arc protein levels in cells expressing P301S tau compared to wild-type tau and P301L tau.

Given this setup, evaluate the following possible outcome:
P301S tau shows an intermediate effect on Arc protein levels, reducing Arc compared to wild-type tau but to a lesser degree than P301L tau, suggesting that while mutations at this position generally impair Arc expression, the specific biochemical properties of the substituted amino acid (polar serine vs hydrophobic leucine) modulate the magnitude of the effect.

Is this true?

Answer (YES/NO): NO